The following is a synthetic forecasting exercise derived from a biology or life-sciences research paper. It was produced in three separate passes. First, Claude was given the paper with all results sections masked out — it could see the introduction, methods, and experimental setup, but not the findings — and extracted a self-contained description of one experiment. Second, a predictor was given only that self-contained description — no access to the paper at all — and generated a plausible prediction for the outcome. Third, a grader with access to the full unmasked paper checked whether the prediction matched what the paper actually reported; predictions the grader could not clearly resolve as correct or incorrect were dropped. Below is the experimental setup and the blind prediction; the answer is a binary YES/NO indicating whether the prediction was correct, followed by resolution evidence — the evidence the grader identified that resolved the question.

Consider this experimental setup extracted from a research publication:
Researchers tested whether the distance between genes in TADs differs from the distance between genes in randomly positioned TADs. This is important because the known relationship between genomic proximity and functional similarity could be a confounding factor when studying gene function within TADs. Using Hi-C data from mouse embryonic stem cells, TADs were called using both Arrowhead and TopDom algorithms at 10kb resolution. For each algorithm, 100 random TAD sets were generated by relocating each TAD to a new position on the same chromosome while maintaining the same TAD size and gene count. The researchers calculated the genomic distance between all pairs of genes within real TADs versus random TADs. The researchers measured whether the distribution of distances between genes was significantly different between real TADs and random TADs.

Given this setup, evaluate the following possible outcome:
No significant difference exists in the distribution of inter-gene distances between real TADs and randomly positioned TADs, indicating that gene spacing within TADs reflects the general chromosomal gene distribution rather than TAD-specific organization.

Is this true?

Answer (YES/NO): NO